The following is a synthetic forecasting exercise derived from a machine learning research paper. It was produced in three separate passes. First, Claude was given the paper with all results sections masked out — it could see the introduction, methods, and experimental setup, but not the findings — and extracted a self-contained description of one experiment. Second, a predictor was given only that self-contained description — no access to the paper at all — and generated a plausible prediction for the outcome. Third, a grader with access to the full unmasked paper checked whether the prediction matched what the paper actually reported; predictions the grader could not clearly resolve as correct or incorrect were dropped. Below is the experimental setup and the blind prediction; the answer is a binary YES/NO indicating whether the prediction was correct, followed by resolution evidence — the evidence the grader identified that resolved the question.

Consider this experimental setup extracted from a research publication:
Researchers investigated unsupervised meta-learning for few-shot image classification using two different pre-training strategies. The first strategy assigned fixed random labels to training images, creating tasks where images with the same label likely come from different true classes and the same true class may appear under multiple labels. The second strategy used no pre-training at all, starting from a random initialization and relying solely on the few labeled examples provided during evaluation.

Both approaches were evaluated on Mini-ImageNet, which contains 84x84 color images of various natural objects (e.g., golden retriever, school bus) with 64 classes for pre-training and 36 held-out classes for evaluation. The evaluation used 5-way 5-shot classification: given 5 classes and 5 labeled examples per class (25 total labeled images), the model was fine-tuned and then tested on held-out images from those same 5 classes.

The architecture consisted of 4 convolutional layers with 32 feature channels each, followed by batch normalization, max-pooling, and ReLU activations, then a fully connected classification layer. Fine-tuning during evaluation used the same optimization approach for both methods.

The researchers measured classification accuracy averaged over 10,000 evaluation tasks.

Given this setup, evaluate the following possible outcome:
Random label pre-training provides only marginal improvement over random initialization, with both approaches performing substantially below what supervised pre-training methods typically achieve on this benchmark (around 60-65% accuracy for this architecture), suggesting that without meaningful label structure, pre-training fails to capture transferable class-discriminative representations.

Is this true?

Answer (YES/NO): NO